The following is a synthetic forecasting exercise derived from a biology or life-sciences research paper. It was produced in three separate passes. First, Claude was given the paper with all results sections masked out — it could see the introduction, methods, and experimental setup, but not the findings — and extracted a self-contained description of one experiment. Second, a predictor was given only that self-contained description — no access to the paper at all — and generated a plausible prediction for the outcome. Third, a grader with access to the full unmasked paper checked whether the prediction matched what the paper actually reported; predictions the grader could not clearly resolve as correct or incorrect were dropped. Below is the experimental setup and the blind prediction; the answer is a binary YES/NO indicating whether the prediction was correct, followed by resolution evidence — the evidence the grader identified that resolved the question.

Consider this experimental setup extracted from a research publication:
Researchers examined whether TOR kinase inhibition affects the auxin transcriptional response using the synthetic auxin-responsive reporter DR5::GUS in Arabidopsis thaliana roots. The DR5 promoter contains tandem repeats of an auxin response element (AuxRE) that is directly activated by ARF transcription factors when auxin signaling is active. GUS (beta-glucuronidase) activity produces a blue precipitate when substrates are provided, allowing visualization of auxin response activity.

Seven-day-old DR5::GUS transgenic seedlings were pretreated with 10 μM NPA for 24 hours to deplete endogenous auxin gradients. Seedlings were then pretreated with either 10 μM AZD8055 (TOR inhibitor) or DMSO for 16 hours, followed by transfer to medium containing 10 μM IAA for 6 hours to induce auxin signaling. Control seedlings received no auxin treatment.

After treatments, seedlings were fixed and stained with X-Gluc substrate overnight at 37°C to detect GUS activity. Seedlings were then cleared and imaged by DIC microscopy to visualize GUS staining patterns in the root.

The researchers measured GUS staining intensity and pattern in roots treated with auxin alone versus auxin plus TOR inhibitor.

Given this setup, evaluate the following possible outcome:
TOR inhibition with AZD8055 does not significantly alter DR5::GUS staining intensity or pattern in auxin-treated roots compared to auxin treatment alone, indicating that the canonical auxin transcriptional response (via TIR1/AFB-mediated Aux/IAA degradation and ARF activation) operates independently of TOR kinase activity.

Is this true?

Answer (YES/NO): NO